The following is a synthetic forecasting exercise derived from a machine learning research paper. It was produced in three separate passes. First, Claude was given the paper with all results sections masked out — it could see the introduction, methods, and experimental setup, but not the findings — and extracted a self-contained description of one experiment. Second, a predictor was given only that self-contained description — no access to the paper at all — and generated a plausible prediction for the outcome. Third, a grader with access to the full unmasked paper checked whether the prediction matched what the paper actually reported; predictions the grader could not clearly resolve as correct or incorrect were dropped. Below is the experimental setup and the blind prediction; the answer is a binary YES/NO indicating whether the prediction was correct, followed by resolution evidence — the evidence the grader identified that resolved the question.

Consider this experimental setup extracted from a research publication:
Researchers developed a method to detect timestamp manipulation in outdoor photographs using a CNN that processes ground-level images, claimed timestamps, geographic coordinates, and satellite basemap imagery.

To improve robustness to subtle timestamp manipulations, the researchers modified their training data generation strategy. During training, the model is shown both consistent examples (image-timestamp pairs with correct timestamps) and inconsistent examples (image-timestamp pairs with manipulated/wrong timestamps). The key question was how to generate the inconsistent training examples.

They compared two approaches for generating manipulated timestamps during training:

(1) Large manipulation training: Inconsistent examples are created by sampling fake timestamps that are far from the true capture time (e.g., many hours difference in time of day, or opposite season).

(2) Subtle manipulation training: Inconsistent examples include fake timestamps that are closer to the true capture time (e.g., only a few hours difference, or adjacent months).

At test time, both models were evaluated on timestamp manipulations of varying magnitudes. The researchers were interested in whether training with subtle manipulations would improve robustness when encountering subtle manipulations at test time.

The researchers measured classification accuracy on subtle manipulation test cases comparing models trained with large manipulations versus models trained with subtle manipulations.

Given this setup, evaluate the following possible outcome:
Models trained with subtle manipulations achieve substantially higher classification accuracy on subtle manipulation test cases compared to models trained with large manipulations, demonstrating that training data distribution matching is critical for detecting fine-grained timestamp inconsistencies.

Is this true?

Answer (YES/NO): YES